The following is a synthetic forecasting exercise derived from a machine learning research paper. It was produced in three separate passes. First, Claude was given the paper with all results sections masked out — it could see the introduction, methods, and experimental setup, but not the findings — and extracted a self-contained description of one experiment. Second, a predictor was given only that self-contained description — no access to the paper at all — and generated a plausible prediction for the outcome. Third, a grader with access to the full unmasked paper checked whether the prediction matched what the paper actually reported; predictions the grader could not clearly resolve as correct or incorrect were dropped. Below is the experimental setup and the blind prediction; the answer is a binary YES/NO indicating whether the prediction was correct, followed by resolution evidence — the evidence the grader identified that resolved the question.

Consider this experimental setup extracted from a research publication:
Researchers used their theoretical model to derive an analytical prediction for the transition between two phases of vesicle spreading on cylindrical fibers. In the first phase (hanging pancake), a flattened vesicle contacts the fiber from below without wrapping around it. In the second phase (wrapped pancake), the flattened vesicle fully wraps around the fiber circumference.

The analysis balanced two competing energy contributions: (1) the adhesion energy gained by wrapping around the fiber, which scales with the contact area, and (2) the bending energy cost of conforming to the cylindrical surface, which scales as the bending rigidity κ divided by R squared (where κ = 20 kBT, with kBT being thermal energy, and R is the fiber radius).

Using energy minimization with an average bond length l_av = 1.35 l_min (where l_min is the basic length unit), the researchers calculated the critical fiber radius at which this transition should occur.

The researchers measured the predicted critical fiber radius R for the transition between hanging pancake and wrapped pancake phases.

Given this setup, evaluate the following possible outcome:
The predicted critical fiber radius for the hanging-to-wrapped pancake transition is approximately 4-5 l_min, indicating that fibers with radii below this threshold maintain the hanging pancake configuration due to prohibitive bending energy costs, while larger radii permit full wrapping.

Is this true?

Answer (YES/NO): NO